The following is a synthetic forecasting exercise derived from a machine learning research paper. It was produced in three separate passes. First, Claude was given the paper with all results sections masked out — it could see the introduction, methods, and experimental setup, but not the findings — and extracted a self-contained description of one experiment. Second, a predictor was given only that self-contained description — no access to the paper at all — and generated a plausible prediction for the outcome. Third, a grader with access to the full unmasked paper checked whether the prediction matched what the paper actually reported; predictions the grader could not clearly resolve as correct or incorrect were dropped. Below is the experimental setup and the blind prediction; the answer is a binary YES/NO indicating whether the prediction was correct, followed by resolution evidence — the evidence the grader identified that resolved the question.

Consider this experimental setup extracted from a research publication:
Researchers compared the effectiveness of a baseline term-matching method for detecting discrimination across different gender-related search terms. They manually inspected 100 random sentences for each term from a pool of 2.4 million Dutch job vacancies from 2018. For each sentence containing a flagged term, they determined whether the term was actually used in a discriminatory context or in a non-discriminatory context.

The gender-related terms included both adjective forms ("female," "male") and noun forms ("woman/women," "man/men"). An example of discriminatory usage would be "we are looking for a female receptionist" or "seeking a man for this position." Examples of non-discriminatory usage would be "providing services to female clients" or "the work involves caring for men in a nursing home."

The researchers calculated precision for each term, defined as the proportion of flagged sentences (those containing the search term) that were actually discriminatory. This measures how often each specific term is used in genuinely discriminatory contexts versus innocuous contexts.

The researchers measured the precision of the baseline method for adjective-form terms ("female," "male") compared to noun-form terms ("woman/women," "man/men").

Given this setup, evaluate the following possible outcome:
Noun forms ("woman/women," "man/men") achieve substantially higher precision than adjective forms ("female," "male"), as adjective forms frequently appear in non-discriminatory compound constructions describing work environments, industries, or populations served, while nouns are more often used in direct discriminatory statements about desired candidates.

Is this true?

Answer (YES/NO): NO